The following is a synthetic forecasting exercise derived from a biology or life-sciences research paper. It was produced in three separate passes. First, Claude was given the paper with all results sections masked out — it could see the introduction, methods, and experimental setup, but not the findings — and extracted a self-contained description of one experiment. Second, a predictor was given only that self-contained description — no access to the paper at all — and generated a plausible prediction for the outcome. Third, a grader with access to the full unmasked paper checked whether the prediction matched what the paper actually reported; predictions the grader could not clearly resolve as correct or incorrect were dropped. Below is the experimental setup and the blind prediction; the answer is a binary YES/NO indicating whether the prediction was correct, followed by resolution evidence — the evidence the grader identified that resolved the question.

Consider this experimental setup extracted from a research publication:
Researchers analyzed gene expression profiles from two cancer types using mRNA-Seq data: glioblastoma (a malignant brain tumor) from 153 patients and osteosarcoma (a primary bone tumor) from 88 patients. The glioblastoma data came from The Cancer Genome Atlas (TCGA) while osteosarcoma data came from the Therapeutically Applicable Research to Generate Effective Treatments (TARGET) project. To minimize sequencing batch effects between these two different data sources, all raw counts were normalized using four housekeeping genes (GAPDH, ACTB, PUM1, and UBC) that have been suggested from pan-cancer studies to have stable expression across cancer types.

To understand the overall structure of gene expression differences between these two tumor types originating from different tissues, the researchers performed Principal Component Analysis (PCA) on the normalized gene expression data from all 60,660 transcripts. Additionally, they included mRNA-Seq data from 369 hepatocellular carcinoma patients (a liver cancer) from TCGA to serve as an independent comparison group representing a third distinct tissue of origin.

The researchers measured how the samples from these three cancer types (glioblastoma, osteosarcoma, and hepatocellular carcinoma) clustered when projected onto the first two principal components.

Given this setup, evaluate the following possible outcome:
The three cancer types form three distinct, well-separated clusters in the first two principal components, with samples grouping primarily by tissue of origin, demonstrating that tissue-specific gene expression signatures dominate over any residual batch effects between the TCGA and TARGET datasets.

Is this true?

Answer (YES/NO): NO